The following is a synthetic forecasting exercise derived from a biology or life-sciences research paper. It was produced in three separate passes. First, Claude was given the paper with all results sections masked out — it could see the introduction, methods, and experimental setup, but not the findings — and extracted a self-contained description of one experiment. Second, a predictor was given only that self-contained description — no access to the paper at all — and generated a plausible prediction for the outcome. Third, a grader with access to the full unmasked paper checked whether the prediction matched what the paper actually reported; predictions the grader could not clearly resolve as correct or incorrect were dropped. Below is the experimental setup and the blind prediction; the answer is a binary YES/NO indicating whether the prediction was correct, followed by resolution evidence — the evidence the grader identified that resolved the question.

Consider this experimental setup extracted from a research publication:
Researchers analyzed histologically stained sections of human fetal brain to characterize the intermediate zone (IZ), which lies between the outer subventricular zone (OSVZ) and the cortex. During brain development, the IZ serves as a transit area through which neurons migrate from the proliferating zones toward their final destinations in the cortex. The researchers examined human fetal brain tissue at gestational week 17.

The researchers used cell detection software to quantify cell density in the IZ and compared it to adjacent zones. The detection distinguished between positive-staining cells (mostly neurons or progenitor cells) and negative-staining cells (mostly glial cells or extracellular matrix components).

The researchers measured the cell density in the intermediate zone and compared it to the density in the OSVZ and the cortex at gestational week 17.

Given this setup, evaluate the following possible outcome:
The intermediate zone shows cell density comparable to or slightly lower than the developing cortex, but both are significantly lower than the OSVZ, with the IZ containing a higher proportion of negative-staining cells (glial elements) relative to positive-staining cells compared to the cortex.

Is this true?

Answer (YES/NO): NO